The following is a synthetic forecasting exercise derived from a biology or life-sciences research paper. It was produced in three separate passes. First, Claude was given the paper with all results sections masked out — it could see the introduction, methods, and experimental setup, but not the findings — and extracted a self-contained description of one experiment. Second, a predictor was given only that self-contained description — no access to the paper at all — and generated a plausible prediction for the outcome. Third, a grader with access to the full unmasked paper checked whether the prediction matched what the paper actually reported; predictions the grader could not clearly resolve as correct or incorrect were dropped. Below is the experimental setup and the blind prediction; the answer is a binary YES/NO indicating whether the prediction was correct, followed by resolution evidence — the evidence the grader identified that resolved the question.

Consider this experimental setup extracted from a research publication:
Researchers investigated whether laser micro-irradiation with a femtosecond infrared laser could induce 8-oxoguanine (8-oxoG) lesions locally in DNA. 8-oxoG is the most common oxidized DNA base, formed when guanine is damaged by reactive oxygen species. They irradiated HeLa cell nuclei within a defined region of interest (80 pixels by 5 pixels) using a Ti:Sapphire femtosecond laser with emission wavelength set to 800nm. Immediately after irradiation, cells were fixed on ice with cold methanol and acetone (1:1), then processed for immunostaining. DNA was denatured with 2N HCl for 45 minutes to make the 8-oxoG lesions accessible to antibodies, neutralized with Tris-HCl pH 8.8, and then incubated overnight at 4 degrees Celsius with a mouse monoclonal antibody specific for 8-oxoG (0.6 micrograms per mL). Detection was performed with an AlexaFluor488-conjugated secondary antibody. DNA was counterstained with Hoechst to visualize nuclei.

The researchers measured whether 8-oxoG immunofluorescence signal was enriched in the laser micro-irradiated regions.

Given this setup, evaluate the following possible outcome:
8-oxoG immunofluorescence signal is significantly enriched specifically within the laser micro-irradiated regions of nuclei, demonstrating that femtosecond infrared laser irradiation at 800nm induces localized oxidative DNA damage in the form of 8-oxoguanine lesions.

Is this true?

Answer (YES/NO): YES